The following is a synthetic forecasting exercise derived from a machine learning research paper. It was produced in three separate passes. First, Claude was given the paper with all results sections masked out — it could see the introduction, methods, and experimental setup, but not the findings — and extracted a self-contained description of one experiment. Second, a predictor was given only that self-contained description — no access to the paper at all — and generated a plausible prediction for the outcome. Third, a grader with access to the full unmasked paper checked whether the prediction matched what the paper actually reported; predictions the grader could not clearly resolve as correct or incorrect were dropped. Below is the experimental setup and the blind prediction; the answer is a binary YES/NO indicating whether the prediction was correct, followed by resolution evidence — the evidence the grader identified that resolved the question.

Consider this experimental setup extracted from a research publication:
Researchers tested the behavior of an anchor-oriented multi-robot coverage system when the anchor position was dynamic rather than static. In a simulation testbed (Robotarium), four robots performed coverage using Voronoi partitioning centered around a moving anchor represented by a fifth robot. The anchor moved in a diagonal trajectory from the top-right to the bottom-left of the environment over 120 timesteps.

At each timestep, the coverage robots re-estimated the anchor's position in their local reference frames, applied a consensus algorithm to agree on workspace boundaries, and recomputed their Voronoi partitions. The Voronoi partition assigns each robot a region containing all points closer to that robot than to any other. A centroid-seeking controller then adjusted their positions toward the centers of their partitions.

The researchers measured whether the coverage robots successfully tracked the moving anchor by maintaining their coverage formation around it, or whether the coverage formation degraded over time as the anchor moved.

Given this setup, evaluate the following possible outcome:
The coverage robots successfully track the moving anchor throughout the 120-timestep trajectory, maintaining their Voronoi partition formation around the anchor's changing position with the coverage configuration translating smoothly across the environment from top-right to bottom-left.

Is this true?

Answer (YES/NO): YES